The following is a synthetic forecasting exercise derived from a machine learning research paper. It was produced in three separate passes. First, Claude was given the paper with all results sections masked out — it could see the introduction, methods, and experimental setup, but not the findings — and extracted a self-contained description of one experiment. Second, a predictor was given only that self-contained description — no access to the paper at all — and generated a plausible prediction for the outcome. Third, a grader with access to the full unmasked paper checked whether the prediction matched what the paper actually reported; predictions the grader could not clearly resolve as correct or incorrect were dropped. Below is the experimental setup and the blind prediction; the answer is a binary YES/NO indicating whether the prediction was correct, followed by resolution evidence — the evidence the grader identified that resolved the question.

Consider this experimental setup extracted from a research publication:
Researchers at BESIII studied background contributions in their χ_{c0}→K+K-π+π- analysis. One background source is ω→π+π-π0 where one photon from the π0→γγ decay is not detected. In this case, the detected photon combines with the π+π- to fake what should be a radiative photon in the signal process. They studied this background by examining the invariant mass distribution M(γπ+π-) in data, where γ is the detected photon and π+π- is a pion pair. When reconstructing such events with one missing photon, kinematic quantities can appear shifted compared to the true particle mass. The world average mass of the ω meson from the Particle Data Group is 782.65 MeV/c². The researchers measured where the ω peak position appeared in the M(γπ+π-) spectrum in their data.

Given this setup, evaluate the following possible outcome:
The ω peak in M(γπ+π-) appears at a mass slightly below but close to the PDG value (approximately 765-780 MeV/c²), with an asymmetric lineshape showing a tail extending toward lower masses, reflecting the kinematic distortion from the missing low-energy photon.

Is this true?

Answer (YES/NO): NO